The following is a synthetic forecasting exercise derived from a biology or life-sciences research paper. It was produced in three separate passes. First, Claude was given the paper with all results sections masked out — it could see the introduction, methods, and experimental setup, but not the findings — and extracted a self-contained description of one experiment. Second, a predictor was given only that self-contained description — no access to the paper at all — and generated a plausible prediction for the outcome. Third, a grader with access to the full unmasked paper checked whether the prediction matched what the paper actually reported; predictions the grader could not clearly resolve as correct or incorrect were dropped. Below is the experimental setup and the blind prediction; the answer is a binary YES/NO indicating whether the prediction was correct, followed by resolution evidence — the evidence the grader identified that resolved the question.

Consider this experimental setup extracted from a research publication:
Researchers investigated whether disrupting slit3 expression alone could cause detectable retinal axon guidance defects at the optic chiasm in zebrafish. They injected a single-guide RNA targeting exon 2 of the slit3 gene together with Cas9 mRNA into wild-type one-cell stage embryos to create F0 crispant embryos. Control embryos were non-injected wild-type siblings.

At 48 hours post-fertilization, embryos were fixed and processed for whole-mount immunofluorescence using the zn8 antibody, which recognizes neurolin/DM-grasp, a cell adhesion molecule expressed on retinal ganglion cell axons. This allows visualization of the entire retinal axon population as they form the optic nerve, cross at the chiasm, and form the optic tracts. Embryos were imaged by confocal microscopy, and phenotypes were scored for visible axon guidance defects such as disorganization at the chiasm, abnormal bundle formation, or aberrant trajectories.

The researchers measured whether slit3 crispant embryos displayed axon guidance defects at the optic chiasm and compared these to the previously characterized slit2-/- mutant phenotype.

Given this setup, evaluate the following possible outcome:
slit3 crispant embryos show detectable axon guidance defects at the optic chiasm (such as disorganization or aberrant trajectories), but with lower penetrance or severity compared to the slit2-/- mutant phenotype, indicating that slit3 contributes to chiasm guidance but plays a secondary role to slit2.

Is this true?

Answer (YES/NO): NO